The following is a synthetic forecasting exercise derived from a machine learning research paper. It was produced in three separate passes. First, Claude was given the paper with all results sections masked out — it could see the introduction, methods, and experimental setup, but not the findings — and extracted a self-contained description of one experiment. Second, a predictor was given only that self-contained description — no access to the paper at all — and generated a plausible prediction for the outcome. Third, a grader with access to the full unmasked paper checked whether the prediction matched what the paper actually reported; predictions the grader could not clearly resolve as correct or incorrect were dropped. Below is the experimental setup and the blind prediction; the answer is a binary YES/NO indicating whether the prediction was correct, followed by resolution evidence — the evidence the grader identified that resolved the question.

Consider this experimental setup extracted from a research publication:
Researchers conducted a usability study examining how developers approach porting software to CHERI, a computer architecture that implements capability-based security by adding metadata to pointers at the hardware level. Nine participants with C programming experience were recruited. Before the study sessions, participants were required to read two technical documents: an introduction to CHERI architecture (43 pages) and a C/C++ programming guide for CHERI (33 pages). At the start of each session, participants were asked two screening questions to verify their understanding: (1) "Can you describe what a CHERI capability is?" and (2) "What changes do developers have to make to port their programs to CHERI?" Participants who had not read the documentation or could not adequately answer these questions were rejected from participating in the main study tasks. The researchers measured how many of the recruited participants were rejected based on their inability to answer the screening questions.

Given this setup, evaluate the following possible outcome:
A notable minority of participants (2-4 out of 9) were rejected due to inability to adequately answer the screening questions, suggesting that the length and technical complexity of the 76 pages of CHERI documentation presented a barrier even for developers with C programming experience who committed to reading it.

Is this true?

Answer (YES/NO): YES